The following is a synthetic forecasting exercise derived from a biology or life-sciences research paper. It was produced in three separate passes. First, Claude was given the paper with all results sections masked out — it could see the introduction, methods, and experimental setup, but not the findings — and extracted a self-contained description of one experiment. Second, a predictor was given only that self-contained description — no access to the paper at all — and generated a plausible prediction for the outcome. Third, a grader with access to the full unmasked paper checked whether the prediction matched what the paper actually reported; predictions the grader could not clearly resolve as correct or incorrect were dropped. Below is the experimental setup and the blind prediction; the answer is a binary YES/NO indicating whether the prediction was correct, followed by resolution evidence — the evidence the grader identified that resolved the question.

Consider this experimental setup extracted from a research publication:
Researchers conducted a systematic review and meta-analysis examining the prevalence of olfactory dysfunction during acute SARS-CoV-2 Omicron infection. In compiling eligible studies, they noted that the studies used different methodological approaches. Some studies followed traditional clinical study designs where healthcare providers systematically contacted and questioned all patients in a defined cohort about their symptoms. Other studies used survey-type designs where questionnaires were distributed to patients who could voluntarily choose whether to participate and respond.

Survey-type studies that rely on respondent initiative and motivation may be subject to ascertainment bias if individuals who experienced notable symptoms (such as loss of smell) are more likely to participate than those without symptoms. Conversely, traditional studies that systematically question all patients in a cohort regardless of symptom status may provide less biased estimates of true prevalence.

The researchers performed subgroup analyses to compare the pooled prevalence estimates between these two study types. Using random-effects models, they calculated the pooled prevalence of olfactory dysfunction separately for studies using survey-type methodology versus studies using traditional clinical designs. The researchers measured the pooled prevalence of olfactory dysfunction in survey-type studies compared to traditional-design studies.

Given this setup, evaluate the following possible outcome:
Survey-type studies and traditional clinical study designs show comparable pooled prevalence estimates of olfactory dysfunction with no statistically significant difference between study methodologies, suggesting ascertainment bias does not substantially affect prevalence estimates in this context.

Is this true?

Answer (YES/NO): YES